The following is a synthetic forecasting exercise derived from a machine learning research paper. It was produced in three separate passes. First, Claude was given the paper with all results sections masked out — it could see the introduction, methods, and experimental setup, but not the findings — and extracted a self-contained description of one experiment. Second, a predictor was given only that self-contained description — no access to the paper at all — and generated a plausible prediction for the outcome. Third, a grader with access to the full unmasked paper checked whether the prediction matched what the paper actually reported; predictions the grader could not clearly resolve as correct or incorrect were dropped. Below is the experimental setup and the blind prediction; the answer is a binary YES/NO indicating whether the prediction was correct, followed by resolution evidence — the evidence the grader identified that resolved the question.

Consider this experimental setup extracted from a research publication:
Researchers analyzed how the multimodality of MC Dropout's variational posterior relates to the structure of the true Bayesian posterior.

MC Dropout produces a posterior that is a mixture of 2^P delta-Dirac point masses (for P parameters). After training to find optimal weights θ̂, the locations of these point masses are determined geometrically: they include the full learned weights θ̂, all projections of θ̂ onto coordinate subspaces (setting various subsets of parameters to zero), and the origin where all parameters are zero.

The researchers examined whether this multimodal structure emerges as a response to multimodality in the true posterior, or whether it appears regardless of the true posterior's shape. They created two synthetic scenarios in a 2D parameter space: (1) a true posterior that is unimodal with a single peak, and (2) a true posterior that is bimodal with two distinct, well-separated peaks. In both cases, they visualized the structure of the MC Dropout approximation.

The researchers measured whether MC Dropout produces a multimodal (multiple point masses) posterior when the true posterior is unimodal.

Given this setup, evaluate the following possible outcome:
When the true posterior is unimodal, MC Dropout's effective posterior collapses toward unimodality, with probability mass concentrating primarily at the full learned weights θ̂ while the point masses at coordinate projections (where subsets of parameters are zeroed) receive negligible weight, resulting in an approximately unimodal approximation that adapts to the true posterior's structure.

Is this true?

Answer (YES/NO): NO